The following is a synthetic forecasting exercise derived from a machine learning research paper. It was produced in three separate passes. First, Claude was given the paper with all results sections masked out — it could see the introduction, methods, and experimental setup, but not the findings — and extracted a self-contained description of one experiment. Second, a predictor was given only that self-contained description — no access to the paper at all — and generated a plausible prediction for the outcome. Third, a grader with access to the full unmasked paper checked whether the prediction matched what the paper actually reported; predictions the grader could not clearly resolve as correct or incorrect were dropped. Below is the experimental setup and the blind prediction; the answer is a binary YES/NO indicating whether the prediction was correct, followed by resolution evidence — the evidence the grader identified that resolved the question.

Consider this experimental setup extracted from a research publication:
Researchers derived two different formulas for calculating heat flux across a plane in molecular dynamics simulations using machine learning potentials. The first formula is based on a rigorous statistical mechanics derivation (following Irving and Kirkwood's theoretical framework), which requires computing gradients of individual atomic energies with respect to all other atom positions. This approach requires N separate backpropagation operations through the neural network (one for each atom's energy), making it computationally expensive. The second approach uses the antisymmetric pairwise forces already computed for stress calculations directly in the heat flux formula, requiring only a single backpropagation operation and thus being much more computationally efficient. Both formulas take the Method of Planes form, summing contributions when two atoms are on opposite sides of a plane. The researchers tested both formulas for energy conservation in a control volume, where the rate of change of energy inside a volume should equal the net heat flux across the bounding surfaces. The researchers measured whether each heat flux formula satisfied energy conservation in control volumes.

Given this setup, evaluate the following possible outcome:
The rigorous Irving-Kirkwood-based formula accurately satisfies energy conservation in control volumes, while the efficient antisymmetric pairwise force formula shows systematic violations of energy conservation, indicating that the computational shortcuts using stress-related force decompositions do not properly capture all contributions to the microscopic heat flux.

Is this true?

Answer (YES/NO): YES